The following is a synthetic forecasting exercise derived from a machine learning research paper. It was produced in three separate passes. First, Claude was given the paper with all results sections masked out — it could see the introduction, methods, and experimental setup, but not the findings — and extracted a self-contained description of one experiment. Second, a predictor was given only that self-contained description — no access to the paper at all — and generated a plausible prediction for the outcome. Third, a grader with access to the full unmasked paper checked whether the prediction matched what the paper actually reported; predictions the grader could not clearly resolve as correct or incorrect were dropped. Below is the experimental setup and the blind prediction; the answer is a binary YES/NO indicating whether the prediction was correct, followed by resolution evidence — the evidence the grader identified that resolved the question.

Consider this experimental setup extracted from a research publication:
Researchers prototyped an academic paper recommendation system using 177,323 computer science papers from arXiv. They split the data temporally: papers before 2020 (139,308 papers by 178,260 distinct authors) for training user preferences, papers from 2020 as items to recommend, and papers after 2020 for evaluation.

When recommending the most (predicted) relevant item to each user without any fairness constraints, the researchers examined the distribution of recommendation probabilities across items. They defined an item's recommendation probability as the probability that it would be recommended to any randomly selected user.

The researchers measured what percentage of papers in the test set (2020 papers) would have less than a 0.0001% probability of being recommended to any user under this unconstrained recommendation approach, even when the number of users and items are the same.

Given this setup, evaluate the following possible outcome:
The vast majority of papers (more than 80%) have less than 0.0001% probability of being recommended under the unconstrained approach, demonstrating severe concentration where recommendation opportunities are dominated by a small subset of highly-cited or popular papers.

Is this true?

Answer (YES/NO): NO